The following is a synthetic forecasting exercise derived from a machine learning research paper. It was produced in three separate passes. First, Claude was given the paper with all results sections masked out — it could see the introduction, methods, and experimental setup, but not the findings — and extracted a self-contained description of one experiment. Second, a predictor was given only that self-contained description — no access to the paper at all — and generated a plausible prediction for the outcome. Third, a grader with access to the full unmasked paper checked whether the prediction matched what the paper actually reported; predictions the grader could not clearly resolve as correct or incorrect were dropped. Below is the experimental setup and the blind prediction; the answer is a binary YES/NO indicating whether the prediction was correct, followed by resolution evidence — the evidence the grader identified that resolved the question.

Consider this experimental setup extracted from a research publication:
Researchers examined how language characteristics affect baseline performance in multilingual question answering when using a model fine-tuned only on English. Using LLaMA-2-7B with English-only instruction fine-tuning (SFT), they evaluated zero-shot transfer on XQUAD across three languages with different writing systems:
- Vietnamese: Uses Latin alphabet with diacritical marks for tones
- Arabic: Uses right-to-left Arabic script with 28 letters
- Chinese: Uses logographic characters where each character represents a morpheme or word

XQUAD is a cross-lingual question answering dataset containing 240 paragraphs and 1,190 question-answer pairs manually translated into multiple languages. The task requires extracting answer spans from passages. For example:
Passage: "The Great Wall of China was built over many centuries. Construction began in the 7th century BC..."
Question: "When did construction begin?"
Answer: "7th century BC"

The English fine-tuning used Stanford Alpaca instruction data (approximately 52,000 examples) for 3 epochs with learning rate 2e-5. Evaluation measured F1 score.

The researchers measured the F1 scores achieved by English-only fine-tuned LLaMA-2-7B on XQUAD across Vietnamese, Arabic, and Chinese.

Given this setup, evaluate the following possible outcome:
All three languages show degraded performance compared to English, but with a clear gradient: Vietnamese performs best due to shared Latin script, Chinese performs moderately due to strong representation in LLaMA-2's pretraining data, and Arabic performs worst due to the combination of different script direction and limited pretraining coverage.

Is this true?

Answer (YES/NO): NO